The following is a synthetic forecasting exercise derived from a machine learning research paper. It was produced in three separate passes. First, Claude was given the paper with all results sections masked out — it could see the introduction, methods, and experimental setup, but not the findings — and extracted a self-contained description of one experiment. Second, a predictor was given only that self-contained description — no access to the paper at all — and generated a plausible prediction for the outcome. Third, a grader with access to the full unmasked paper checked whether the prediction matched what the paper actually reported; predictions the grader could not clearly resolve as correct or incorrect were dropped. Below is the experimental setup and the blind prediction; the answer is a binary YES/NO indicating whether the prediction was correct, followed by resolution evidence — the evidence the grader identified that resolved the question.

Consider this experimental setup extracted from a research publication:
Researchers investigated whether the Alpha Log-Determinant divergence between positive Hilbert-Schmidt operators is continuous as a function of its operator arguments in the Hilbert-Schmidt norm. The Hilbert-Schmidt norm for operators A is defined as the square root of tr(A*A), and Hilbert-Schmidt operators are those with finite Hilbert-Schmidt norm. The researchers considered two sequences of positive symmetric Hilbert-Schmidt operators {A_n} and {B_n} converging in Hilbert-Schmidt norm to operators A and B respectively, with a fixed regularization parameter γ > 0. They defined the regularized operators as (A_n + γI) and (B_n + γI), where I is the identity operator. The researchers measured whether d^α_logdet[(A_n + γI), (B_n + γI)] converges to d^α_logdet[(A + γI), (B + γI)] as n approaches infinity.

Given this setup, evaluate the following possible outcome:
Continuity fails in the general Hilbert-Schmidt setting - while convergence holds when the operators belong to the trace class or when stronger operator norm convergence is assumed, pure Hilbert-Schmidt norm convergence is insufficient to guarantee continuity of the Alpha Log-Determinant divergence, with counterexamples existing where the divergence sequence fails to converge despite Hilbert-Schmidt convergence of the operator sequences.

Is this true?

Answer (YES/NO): NO